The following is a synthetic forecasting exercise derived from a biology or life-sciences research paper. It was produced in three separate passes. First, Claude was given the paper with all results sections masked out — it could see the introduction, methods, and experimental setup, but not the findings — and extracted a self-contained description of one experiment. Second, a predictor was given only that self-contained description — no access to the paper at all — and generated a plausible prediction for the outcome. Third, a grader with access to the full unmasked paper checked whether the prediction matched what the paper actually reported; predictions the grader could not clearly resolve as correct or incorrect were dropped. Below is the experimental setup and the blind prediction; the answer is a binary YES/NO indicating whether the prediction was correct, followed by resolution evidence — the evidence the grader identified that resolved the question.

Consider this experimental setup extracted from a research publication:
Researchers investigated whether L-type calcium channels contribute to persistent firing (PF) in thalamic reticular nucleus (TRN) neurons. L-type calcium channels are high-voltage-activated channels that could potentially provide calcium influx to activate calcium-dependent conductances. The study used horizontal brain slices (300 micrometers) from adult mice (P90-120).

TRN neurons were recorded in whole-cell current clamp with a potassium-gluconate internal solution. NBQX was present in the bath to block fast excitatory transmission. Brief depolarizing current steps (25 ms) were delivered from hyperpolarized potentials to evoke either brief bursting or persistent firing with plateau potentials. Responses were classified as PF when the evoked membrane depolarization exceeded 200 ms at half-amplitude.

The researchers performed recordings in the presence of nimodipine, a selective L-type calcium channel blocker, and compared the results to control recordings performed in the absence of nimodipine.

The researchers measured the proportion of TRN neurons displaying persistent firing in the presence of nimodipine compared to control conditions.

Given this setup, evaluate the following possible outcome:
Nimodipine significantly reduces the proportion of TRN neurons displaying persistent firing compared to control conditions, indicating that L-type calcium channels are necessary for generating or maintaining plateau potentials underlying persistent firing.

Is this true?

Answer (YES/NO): NO